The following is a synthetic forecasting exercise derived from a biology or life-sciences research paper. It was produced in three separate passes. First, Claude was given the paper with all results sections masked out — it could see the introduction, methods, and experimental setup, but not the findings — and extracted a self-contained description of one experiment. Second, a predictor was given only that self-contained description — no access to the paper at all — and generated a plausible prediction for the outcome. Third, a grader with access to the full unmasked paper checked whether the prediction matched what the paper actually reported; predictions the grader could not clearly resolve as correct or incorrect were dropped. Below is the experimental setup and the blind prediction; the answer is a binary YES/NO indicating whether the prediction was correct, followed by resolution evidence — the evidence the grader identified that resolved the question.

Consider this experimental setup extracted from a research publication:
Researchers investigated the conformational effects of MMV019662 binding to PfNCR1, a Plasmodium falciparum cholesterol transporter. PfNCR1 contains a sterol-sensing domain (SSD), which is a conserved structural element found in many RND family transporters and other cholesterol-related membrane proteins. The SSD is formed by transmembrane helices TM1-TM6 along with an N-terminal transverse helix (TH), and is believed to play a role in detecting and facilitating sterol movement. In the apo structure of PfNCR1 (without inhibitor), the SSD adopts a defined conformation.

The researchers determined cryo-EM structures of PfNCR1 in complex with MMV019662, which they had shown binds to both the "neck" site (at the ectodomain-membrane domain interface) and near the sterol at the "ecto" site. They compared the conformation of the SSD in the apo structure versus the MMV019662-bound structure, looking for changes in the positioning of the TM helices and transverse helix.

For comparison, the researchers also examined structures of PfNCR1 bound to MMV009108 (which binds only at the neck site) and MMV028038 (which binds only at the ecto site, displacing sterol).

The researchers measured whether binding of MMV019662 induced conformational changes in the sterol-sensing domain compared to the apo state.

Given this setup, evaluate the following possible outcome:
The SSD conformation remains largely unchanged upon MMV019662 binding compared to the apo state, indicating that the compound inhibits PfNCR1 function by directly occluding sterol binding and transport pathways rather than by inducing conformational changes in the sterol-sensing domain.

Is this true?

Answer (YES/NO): NO